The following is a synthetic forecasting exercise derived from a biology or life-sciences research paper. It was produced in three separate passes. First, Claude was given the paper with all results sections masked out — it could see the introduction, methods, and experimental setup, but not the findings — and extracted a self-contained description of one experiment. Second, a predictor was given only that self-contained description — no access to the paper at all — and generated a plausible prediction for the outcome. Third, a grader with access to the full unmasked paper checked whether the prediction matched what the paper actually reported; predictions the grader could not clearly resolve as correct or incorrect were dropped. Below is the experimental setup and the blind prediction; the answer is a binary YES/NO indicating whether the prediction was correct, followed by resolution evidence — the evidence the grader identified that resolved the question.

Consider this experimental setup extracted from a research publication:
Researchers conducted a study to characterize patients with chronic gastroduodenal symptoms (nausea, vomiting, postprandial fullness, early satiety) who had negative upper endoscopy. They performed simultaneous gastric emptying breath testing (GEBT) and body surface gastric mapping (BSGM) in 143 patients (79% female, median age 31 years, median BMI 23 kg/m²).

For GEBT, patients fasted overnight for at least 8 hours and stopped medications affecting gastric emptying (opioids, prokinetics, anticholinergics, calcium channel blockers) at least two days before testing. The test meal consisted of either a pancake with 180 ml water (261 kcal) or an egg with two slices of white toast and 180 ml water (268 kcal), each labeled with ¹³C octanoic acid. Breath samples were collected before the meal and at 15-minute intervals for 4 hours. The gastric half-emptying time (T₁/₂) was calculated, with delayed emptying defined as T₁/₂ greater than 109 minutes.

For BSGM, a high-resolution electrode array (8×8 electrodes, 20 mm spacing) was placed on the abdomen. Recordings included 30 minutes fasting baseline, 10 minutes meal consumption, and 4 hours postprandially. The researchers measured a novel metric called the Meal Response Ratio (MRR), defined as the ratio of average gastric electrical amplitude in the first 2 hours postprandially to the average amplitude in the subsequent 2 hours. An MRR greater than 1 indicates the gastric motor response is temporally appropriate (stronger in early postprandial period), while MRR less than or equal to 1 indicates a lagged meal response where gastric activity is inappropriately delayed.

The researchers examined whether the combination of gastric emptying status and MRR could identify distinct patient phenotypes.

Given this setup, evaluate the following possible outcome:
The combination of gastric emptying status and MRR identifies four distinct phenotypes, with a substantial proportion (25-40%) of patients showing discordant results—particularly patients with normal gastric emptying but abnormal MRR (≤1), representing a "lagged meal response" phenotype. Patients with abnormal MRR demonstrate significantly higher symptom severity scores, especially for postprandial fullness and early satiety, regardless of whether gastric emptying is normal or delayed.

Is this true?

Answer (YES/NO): NO